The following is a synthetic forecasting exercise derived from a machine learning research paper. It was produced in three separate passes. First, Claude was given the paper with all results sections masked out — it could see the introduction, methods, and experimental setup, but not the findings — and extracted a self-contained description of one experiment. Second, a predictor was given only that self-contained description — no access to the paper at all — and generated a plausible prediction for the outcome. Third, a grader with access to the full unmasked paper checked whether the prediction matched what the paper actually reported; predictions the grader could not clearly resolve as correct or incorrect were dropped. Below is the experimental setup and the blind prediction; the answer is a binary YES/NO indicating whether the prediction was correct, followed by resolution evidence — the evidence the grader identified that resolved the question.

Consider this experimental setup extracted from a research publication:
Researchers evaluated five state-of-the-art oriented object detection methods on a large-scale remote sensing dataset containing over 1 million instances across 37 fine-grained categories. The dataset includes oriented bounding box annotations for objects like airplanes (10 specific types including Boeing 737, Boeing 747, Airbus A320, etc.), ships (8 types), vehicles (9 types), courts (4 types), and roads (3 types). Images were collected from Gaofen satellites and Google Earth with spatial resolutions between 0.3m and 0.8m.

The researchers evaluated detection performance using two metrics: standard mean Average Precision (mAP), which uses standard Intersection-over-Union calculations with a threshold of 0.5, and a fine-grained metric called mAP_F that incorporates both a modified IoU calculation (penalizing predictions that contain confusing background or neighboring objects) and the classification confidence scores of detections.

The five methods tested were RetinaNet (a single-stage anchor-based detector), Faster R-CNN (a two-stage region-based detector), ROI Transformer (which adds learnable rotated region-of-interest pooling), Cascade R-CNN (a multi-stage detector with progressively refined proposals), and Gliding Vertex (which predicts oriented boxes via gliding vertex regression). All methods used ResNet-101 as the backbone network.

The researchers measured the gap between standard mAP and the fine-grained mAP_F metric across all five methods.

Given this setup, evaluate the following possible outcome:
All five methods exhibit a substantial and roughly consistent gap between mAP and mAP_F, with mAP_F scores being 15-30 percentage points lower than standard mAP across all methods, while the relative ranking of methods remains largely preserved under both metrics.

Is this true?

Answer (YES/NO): NO